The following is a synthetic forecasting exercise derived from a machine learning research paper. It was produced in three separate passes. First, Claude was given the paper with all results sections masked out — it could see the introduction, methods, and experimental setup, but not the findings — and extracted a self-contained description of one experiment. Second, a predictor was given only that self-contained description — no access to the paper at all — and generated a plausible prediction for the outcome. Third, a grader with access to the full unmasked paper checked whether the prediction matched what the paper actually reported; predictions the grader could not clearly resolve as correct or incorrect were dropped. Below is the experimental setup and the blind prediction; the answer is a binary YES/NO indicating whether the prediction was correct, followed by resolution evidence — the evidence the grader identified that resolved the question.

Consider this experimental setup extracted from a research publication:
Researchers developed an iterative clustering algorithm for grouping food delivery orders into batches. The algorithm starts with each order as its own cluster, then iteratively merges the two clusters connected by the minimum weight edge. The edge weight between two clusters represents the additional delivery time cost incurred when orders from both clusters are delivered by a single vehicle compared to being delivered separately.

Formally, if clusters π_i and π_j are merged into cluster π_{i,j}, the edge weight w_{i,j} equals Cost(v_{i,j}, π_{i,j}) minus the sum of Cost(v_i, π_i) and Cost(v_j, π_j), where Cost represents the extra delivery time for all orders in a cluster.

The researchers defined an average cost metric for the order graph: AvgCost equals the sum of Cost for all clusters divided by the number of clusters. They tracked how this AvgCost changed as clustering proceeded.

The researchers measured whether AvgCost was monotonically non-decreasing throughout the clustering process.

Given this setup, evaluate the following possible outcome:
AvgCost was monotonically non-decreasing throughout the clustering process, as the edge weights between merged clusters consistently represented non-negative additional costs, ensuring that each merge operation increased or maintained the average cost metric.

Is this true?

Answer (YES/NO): YES